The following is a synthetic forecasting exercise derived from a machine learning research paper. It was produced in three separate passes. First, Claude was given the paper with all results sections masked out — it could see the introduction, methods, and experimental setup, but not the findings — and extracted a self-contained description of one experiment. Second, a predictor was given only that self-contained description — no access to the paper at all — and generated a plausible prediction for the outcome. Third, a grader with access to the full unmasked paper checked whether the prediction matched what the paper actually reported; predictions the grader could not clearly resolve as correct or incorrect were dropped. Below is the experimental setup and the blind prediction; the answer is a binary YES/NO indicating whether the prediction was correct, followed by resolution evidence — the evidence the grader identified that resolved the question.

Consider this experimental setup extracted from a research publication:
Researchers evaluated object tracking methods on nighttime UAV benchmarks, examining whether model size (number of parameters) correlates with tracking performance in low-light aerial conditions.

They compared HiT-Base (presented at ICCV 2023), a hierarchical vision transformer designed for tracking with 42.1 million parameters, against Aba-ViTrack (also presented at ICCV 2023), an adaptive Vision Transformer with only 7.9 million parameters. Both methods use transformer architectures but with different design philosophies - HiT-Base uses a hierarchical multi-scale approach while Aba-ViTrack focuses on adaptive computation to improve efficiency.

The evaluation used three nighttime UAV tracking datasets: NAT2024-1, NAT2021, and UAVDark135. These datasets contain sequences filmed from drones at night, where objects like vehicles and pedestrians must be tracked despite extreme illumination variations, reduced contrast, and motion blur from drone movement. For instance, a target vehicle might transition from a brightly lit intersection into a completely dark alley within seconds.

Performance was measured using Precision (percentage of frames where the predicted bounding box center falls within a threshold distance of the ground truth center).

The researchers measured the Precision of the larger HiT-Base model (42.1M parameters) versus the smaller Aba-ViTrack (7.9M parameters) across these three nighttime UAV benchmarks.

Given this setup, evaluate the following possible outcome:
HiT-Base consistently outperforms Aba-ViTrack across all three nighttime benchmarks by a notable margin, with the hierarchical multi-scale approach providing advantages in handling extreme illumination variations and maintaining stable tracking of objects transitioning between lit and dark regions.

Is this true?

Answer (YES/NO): NO